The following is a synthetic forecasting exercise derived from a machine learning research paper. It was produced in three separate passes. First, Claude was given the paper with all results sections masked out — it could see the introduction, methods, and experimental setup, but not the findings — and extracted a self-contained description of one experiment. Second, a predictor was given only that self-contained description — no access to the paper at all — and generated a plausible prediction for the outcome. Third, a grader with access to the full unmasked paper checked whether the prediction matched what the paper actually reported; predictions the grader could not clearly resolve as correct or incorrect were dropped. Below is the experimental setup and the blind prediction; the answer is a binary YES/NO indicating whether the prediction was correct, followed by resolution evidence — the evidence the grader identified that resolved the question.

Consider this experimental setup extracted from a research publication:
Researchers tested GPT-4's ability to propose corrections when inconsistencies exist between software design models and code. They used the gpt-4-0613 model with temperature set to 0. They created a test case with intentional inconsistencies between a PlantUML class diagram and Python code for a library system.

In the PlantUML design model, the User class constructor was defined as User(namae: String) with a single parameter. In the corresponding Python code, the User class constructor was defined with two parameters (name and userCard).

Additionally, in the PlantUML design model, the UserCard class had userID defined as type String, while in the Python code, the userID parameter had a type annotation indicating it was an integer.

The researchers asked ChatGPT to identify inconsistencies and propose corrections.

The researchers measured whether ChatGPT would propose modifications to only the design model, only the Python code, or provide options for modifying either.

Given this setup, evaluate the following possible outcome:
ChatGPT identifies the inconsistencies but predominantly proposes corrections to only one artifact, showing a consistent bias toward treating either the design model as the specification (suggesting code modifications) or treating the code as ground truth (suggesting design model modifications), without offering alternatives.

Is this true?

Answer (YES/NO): NO